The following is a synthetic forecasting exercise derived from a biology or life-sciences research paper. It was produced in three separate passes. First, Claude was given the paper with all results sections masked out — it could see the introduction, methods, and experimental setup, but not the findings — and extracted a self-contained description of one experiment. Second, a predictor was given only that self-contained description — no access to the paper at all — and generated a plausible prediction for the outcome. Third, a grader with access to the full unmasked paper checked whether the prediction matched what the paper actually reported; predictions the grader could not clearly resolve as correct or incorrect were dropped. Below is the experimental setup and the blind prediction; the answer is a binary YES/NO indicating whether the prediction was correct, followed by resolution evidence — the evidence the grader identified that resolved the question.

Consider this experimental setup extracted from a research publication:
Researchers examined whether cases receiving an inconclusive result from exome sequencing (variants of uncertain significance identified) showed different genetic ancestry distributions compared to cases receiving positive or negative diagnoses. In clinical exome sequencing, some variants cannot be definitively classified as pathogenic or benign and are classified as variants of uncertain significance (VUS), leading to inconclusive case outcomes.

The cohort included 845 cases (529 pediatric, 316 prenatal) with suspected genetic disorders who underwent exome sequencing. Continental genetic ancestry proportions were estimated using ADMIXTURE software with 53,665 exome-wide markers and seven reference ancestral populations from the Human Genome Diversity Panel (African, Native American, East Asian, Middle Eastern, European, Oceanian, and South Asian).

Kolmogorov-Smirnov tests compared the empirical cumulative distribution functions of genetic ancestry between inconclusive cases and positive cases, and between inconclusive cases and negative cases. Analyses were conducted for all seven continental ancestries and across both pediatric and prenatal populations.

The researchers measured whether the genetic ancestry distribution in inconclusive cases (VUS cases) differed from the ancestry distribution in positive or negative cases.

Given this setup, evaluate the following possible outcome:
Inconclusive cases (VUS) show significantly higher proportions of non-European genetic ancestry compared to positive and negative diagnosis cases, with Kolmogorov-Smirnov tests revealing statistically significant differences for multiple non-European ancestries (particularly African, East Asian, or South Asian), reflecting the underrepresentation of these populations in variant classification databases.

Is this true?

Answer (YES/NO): NO